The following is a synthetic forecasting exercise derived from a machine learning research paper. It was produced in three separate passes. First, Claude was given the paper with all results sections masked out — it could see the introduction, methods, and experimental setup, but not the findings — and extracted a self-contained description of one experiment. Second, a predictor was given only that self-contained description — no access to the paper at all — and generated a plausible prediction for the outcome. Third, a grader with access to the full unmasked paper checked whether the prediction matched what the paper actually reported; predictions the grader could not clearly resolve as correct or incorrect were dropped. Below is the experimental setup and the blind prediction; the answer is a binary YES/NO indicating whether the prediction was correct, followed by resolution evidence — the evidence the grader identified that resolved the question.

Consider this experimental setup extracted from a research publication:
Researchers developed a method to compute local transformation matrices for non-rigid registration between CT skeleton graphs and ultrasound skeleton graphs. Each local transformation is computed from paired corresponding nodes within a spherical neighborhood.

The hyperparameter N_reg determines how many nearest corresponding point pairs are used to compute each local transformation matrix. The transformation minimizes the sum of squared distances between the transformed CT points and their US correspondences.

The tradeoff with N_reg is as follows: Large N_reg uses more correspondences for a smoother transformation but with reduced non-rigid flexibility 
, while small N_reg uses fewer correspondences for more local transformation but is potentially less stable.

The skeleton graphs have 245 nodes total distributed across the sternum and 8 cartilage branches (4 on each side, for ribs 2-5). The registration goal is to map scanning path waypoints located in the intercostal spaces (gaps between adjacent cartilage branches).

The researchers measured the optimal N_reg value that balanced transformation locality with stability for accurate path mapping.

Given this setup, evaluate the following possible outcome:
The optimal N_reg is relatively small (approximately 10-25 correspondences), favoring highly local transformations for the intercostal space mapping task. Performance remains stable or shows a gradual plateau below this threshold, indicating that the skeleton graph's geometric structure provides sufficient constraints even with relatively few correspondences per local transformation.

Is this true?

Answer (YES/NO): NO